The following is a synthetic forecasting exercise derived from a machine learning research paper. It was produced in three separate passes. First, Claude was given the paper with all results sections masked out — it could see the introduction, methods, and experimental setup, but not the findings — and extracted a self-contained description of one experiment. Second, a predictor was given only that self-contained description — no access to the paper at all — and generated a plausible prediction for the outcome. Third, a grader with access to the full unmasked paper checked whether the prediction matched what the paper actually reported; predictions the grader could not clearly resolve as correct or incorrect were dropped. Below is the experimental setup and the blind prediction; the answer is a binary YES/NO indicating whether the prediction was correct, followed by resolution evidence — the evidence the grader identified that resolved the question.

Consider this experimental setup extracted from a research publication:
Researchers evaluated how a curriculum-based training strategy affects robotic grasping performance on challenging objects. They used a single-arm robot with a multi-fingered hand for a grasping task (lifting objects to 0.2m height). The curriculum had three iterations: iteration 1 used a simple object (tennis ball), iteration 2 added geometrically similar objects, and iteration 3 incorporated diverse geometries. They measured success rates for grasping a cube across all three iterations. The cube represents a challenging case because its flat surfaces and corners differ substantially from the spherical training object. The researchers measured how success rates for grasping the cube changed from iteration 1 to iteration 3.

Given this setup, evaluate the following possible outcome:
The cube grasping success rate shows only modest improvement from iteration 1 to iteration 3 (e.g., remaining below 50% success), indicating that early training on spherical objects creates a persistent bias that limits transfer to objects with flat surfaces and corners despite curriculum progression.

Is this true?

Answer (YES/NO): NO